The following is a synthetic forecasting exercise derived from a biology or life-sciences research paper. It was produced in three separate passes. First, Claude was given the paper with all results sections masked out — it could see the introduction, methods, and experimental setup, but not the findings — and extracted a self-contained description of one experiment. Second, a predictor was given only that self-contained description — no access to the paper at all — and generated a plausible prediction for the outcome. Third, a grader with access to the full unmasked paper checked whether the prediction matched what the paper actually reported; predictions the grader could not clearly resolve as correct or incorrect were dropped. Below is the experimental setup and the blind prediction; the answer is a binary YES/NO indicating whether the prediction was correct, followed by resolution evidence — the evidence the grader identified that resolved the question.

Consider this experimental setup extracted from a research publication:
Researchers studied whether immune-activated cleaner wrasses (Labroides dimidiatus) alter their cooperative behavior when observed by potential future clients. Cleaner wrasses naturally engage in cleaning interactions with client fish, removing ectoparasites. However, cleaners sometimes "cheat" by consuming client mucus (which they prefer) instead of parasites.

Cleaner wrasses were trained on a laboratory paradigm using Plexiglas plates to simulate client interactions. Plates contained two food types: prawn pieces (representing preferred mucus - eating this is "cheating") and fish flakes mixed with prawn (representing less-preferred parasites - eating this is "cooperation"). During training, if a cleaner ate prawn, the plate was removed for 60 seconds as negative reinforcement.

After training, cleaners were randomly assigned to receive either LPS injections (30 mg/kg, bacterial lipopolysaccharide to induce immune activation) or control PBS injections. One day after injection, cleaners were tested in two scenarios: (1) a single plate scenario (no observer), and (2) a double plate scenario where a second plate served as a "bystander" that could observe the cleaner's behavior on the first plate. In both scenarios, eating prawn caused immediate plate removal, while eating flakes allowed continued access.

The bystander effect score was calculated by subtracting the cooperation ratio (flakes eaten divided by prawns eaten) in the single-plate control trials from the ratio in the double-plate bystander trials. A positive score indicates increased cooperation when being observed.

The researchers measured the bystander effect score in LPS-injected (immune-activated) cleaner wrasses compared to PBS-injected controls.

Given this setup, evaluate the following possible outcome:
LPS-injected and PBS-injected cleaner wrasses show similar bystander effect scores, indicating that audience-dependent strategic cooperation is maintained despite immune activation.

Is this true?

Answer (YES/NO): NO